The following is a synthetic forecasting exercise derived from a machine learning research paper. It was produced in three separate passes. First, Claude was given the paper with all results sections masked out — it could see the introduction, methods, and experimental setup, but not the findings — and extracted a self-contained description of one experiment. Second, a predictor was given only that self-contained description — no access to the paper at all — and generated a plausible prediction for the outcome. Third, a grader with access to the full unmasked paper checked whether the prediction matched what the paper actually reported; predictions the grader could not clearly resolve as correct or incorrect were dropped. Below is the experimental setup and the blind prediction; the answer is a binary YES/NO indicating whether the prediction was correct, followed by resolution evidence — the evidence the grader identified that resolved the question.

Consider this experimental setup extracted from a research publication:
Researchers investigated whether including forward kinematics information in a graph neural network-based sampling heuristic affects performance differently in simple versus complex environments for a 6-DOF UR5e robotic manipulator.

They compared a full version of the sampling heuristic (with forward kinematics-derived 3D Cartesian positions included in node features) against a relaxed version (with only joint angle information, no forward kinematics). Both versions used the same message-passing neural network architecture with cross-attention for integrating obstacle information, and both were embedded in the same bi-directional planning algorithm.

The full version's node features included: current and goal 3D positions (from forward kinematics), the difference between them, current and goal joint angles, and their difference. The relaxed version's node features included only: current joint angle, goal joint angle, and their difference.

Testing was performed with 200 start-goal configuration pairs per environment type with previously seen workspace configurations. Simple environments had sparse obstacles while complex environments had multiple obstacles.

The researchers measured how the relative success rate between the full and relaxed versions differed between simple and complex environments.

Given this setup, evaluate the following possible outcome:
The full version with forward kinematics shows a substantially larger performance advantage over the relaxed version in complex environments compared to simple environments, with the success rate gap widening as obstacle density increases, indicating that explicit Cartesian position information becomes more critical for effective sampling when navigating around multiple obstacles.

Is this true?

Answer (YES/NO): YES